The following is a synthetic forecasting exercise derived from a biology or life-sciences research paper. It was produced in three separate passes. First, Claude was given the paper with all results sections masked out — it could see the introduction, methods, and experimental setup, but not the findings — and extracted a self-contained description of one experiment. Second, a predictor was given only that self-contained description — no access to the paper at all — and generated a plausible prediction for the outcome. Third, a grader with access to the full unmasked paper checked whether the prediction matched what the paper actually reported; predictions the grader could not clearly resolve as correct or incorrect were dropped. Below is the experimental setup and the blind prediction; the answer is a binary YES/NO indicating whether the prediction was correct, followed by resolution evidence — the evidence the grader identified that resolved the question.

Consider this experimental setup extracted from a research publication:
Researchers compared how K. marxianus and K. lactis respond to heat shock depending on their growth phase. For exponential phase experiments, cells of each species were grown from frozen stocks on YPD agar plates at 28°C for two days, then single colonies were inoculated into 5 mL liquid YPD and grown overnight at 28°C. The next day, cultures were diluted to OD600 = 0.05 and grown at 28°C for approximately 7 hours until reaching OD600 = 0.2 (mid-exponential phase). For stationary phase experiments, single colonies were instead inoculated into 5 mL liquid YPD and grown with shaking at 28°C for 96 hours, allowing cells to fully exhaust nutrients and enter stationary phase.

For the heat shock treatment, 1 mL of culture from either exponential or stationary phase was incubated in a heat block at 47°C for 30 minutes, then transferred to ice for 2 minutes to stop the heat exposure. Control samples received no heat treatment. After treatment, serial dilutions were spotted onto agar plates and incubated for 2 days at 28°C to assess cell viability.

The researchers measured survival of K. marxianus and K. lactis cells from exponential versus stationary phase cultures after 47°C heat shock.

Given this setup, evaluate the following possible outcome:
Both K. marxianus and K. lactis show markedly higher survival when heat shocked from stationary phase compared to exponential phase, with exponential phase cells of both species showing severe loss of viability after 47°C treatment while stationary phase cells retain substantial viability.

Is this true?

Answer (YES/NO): NO